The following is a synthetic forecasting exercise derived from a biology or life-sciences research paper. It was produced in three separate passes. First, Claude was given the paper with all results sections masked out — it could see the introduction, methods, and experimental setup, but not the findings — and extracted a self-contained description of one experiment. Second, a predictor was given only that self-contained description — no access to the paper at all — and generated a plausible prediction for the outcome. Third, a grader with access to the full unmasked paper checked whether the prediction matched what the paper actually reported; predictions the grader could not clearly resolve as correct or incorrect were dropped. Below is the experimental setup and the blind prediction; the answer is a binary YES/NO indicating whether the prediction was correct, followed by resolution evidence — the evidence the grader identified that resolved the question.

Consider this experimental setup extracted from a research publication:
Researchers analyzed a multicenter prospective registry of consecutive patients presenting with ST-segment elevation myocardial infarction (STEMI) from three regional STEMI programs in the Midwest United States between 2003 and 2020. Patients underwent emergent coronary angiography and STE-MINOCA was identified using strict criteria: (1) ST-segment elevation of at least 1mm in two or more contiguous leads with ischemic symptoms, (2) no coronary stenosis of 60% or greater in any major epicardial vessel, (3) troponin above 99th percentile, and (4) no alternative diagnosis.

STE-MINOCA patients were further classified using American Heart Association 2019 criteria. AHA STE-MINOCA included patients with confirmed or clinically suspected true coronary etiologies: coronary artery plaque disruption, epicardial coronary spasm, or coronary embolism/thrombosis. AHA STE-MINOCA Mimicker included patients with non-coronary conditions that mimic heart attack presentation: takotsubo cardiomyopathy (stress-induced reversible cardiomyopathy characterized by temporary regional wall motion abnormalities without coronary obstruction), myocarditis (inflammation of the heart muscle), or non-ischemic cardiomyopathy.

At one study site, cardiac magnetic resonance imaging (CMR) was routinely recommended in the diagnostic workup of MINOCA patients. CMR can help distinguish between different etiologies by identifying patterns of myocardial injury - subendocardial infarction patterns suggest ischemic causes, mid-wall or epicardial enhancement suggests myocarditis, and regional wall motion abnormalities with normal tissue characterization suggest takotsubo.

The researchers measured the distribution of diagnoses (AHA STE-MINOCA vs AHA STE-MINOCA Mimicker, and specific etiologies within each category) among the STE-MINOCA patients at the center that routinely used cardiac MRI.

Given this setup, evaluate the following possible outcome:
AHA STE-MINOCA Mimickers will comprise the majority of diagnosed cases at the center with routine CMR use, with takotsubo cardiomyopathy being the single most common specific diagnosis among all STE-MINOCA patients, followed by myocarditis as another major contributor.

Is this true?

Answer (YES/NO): YES